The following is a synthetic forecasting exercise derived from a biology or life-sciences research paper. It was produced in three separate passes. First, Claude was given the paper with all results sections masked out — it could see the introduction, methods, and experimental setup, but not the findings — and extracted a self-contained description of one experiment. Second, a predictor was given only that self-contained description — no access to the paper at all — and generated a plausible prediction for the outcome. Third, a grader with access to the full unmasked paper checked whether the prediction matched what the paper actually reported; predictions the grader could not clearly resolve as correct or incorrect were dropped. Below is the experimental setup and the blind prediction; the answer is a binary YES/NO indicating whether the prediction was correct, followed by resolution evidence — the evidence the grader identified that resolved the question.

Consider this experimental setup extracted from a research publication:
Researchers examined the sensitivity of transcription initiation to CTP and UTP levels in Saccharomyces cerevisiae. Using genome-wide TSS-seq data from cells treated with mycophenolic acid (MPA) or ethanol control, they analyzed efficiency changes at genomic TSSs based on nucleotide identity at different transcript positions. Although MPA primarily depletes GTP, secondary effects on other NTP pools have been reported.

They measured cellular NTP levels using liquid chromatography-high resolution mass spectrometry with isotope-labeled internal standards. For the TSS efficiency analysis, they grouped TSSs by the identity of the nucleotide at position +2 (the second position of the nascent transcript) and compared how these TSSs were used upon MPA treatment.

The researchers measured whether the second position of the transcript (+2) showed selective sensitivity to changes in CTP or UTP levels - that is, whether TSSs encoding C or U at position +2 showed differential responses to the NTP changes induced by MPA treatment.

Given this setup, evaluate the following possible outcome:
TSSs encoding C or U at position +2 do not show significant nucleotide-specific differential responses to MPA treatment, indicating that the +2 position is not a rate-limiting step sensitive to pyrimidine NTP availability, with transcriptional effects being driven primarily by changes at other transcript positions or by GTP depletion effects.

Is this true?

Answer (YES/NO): NO